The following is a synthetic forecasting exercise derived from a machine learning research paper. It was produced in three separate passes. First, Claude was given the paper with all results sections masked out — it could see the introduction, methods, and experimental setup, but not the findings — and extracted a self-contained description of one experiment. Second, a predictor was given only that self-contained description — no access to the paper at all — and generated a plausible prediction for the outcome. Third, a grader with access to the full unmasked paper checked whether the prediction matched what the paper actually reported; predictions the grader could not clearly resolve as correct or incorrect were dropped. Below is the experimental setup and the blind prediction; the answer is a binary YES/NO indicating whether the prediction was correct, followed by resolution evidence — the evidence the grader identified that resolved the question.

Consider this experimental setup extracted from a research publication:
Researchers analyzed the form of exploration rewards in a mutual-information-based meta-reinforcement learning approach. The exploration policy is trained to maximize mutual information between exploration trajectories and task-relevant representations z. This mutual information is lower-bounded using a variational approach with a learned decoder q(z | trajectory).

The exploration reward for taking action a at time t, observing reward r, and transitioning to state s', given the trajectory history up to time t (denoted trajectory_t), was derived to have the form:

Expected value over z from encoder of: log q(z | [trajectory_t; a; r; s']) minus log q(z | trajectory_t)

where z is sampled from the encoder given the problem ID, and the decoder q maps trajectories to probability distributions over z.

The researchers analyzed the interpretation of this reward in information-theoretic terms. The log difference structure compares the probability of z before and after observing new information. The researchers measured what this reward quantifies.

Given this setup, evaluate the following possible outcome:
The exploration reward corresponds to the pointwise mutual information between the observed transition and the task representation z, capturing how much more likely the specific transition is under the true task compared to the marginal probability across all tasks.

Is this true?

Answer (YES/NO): NO